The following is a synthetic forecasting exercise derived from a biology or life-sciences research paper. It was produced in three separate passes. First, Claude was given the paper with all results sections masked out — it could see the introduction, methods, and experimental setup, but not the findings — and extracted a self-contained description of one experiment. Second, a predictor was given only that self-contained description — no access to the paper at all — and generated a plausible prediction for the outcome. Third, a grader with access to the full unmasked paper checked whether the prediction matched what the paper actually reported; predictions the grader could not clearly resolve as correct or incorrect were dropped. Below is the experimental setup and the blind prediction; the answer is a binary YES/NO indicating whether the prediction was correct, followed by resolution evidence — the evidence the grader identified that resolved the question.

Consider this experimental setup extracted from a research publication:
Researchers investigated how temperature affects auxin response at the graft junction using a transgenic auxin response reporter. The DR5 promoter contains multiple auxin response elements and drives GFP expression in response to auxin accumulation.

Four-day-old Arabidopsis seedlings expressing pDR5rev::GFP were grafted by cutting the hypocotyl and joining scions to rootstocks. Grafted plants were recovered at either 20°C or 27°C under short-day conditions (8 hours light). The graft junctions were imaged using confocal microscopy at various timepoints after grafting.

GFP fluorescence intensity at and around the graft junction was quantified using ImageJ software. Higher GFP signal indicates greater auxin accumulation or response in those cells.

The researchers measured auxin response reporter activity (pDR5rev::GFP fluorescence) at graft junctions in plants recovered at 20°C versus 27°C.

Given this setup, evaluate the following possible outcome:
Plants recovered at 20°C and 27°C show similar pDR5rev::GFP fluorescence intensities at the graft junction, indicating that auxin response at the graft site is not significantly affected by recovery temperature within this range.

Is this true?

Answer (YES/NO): NO